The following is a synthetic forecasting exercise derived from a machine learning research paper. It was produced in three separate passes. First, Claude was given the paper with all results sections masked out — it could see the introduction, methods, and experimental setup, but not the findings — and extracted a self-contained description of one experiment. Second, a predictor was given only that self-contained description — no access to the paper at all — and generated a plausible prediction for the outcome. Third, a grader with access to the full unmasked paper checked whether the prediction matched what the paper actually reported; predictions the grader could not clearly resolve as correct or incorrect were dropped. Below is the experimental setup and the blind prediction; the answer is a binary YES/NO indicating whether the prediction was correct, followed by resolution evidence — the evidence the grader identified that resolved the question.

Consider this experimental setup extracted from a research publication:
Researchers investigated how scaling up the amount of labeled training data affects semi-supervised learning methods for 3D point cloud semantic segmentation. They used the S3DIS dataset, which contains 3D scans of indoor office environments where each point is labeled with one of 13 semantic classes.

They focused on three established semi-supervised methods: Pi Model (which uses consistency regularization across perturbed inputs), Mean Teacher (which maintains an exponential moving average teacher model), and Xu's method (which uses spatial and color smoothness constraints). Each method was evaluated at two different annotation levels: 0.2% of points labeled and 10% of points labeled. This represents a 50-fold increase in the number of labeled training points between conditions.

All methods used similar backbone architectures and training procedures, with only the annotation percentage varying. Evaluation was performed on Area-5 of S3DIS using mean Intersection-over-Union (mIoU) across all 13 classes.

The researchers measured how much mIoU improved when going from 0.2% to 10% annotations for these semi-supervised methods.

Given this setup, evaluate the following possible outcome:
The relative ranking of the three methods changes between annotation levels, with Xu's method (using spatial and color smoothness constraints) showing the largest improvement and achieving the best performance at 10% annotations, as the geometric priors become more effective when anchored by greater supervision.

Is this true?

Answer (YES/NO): NO